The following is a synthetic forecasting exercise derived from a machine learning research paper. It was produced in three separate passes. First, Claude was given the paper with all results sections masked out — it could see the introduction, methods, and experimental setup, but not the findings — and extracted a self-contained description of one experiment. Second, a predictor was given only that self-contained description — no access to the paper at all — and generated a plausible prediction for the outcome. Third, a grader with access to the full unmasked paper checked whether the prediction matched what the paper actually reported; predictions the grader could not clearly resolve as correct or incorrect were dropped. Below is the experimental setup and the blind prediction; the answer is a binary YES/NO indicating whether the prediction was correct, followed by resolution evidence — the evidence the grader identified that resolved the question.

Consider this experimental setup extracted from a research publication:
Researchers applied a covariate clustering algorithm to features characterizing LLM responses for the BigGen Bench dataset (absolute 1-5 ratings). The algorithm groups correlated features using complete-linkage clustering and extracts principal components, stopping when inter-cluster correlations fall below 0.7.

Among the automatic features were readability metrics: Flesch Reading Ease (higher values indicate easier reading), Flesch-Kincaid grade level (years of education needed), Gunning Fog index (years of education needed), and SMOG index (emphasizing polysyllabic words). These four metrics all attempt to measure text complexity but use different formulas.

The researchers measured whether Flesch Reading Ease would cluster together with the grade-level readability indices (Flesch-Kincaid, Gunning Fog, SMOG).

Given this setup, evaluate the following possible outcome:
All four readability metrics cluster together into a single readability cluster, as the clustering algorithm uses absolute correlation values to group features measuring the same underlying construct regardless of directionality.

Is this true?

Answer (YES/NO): NO